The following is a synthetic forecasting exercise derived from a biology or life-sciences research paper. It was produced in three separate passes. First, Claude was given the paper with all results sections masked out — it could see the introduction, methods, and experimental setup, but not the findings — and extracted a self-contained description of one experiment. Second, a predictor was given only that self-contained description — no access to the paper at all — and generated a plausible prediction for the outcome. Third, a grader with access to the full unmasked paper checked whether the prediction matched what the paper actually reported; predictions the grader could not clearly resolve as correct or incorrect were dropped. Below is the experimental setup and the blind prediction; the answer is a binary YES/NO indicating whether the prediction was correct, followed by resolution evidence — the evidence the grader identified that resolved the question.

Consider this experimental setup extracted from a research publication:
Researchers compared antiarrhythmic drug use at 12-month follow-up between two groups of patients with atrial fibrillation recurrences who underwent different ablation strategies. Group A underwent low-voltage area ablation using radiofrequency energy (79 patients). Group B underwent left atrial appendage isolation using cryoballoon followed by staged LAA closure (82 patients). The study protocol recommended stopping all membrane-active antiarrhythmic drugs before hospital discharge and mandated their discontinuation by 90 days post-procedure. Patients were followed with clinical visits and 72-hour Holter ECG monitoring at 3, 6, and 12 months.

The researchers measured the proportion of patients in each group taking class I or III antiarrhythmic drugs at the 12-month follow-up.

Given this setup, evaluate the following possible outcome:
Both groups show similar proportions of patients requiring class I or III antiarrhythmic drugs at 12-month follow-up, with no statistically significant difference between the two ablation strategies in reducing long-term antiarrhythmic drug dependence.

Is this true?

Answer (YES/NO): NO